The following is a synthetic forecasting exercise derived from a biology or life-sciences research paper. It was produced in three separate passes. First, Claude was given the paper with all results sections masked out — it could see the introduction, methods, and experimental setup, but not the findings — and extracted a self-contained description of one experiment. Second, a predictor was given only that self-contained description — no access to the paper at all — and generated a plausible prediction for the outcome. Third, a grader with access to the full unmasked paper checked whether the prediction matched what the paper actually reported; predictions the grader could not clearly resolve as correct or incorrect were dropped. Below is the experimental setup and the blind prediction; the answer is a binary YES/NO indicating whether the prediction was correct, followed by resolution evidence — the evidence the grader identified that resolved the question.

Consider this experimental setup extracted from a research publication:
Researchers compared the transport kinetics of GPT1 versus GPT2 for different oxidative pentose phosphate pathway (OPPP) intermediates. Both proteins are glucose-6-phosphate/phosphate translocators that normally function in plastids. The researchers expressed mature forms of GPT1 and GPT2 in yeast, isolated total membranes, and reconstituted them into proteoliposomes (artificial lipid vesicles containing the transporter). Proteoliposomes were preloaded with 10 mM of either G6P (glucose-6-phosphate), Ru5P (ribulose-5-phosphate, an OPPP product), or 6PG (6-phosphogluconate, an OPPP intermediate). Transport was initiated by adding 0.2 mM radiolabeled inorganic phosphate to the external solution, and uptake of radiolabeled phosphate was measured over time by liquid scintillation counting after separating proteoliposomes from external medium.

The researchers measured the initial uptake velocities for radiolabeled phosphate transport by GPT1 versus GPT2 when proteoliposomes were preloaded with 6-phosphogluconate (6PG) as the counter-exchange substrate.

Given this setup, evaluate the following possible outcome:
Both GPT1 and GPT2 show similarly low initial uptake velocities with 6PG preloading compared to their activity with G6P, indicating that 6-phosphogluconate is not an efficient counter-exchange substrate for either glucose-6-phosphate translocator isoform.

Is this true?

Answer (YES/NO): YES